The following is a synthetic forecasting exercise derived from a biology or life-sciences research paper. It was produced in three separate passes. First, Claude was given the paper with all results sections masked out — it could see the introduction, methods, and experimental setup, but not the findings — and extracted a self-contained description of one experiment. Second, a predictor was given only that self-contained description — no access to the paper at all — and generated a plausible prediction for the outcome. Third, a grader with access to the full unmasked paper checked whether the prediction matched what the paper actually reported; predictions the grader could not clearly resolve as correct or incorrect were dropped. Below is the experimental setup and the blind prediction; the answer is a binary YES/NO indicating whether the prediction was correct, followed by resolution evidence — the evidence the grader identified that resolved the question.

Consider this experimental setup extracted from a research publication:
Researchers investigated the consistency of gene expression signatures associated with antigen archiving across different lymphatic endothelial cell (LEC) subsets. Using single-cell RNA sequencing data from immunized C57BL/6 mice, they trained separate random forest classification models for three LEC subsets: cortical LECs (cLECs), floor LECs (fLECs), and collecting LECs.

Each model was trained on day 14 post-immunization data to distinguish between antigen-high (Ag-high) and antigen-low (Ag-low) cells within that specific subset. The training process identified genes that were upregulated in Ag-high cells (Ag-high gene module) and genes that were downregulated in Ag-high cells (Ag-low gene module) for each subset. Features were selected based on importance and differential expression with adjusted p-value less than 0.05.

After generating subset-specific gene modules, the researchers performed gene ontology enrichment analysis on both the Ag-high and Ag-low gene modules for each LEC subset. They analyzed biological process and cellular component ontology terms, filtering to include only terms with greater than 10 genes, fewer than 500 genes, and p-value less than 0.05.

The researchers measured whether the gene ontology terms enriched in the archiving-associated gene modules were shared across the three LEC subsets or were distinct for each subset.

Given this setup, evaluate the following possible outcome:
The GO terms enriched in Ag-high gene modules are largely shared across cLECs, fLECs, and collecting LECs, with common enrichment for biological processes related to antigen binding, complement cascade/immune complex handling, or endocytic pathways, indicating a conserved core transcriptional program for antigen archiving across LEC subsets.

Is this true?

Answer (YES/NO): YES